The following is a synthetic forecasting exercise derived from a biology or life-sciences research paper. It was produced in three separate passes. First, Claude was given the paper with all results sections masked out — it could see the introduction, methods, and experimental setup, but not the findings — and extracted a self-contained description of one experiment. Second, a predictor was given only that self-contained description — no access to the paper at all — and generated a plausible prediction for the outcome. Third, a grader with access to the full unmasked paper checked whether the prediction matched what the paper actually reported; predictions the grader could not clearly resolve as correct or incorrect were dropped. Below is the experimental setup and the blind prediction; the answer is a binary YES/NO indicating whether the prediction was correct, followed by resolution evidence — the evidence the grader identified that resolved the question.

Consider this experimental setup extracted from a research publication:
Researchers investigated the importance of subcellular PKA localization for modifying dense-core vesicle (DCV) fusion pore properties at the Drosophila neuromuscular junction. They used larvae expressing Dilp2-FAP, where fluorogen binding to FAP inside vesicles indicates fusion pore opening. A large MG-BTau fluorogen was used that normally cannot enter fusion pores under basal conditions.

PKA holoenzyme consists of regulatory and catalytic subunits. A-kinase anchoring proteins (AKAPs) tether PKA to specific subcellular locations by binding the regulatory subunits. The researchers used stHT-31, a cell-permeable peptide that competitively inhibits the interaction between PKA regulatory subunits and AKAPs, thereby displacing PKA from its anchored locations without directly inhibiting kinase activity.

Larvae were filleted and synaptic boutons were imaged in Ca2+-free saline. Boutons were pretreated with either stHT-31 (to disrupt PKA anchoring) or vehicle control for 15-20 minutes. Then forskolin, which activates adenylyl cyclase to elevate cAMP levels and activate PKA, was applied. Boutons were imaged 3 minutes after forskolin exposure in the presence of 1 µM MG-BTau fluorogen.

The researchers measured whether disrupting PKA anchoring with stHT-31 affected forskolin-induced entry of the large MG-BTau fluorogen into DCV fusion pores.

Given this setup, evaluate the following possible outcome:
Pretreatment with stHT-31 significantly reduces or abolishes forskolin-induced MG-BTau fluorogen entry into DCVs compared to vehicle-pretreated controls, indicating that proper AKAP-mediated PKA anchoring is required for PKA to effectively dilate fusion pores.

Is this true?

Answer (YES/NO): YES